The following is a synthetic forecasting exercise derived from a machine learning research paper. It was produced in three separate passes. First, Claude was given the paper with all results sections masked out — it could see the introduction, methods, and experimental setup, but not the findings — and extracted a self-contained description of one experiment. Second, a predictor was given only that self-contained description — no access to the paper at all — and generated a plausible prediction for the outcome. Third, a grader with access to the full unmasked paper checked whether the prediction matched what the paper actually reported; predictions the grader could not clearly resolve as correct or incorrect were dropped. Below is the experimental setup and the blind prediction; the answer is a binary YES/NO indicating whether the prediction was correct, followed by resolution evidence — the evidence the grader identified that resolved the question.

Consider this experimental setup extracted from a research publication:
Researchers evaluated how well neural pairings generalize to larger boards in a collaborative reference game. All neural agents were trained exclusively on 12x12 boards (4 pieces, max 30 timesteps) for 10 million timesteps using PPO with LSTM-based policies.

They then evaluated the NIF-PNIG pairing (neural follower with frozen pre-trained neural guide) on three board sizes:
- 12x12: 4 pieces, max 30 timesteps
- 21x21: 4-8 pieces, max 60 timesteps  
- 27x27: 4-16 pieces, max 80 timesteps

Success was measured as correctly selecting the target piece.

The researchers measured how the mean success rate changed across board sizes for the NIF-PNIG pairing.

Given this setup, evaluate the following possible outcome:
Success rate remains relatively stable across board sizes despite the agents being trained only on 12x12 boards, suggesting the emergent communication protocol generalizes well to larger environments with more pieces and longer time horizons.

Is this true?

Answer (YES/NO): YES